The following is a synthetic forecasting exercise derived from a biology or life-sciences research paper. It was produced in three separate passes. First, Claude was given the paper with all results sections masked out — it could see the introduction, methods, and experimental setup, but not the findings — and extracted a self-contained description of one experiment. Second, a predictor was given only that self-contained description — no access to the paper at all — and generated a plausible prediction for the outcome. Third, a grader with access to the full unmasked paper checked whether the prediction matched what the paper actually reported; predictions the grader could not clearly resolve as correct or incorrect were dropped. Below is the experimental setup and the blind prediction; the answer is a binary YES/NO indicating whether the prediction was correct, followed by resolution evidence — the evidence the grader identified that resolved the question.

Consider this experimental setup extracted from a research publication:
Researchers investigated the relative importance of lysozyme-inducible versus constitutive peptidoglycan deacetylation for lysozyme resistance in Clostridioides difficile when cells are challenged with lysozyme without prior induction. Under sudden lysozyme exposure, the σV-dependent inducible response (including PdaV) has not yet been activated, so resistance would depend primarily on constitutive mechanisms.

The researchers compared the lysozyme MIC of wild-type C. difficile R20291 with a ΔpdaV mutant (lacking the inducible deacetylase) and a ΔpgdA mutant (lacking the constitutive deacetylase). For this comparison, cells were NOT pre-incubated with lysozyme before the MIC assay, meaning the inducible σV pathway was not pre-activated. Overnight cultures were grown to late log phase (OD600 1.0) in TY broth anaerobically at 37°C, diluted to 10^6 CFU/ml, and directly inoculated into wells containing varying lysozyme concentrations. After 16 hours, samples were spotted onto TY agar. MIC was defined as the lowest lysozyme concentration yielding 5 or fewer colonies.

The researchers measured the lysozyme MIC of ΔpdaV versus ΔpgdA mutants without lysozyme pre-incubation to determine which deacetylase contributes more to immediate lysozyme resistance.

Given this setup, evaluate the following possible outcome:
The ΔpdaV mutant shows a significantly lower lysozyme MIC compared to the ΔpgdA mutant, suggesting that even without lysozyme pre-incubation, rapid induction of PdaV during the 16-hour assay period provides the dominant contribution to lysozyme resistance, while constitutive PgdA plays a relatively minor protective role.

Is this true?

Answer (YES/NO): NO